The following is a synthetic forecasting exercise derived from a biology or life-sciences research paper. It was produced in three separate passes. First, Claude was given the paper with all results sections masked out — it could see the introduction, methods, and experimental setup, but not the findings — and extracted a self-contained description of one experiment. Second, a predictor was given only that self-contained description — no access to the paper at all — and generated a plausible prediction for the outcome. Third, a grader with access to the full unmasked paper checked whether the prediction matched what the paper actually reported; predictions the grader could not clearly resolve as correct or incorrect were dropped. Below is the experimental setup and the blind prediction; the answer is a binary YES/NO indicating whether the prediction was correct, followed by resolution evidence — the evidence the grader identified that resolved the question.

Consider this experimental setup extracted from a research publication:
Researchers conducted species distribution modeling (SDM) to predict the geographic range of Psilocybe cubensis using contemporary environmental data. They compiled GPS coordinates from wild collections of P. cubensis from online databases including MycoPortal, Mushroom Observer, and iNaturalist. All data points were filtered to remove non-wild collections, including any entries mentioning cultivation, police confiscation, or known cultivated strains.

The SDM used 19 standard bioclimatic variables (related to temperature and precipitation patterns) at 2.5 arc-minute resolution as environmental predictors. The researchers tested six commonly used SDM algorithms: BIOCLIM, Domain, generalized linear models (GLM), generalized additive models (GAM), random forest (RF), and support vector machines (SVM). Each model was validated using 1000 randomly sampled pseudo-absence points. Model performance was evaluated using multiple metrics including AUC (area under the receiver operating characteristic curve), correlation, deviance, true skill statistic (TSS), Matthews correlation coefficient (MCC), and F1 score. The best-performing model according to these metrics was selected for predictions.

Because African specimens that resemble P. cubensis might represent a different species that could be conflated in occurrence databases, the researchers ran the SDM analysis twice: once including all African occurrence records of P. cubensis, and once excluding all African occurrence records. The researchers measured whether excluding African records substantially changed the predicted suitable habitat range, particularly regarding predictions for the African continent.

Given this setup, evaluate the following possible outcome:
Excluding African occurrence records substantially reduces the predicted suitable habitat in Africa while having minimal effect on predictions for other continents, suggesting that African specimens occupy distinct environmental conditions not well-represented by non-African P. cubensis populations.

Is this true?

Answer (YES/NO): NO